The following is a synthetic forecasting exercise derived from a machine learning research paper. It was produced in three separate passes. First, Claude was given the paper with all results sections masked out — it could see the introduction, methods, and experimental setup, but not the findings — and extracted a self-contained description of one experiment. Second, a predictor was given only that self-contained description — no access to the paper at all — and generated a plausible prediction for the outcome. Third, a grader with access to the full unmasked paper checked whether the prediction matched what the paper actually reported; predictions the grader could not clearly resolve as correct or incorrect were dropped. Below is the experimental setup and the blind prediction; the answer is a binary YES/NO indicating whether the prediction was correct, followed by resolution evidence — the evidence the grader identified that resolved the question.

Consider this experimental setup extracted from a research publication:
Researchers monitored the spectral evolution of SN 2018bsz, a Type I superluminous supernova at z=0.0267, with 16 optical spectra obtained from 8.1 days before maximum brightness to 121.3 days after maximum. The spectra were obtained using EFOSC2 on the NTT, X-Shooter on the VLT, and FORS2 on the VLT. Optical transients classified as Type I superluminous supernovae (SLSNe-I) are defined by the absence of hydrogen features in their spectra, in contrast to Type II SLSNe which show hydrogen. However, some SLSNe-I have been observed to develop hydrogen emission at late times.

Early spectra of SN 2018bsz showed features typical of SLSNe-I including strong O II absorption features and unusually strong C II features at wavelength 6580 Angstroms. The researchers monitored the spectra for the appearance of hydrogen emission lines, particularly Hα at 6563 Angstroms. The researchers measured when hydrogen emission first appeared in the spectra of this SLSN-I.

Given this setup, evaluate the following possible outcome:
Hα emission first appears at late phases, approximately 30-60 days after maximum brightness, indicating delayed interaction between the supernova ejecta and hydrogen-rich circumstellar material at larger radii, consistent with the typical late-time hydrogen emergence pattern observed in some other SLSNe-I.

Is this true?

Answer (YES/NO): NO